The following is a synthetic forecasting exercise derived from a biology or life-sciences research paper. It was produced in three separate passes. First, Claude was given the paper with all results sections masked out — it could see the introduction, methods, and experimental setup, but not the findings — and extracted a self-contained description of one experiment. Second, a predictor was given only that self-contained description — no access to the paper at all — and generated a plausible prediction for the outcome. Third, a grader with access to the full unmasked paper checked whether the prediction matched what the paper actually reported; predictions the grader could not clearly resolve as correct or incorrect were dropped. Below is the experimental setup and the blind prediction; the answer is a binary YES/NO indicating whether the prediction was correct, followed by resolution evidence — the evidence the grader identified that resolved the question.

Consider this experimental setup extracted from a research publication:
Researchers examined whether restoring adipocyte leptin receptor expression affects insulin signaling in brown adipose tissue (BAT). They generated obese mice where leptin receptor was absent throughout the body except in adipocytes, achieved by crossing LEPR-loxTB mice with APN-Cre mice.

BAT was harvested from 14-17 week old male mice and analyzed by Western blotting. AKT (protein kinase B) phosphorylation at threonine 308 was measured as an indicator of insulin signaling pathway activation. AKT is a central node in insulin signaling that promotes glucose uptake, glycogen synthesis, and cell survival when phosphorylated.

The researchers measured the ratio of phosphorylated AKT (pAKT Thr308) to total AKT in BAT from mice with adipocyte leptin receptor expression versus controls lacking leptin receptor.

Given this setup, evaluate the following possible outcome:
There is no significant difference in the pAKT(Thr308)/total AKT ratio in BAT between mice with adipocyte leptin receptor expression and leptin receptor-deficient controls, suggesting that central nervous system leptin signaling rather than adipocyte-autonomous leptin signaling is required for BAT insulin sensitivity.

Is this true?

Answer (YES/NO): NO